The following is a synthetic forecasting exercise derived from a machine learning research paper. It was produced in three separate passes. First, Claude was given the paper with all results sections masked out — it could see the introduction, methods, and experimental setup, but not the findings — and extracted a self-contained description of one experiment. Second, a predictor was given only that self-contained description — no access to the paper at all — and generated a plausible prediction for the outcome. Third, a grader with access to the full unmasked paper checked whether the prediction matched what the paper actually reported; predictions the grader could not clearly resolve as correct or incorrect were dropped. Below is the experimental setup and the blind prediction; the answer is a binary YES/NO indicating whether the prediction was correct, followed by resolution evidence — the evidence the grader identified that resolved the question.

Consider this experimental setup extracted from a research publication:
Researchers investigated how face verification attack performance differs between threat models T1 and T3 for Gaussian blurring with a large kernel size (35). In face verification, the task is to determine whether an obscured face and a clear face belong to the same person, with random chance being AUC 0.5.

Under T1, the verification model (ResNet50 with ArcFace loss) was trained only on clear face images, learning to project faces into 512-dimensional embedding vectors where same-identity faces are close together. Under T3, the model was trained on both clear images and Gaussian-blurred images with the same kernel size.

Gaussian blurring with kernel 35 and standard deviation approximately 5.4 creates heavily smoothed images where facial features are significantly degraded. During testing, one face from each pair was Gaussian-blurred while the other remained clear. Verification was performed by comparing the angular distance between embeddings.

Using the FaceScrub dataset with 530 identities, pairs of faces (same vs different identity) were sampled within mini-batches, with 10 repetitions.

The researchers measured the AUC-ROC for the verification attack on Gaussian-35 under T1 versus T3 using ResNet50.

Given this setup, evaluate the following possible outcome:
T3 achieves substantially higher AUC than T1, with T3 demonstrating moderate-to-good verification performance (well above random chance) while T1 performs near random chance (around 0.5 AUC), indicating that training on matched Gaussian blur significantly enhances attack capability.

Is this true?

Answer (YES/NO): NO